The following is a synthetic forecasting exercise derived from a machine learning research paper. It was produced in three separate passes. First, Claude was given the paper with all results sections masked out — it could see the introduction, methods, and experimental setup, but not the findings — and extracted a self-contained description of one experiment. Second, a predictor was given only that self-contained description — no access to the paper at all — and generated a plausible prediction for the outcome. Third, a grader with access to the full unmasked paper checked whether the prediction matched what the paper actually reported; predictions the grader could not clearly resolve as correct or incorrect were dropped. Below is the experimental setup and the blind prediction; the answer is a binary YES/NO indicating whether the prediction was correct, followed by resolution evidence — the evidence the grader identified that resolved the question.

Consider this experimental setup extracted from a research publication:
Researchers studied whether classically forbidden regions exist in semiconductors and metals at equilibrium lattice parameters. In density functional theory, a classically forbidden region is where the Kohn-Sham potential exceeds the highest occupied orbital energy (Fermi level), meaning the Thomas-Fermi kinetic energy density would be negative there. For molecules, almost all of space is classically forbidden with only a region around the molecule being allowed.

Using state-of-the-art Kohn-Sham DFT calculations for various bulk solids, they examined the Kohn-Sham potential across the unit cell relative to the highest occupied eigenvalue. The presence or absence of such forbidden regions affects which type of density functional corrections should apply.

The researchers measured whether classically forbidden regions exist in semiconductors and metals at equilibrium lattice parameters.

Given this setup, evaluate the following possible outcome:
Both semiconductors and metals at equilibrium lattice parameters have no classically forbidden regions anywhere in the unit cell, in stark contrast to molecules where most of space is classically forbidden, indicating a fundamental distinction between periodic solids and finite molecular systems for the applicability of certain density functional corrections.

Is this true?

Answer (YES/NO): YES